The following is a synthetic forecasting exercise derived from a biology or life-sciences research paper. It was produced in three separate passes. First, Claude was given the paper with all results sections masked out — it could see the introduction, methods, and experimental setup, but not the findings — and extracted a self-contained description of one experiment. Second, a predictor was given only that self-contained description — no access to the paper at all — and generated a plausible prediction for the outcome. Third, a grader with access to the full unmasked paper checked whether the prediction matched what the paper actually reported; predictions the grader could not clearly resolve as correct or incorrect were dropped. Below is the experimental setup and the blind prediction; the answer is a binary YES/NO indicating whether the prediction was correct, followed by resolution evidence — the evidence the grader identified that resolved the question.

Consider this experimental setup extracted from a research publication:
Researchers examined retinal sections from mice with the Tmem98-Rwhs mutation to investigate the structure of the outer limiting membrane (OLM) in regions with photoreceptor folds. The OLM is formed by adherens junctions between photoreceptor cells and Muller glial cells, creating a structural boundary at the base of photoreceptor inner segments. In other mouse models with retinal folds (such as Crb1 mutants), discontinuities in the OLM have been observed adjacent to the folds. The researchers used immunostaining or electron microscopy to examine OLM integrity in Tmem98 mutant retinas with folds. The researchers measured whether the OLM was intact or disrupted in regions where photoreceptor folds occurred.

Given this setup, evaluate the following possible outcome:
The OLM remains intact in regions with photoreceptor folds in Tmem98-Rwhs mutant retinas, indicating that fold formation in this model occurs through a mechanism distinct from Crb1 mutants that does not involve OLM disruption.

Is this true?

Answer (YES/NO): NO